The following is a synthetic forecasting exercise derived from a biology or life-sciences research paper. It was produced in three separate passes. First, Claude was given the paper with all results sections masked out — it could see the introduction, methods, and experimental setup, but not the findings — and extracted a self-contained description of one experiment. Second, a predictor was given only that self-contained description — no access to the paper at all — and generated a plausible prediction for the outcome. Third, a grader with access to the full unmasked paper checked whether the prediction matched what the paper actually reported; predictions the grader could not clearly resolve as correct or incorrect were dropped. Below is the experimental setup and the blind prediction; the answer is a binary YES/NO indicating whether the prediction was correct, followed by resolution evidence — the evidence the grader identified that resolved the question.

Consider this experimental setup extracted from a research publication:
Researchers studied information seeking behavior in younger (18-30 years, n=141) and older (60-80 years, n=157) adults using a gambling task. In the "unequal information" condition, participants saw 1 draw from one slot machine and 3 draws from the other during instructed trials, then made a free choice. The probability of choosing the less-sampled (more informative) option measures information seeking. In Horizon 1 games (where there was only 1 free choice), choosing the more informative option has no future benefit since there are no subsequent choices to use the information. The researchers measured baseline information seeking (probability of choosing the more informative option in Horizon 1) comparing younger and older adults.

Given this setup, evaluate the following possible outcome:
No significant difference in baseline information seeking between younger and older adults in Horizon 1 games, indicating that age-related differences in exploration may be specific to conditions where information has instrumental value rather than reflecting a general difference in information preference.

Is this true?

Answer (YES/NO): NO